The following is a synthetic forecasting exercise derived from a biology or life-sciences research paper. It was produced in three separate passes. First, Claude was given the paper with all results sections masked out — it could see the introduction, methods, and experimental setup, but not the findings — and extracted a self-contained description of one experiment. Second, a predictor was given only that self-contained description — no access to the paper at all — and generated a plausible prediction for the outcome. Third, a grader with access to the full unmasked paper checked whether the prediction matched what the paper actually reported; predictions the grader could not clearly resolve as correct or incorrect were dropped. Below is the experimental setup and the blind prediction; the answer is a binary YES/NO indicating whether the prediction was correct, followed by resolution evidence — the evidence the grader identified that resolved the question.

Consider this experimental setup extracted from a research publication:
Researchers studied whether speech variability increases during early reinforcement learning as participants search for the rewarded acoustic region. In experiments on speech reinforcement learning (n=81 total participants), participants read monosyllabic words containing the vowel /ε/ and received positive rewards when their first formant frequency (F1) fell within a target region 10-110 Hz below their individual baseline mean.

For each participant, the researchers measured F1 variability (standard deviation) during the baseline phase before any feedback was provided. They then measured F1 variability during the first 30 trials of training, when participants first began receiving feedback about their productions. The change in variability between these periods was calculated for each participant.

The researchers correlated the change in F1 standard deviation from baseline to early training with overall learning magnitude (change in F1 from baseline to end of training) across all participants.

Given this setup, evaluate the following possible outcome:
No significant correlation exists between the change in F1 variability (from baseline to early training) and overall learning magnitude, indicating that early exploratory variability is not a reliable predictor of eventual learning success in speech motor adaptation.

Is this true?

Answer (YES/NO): YES